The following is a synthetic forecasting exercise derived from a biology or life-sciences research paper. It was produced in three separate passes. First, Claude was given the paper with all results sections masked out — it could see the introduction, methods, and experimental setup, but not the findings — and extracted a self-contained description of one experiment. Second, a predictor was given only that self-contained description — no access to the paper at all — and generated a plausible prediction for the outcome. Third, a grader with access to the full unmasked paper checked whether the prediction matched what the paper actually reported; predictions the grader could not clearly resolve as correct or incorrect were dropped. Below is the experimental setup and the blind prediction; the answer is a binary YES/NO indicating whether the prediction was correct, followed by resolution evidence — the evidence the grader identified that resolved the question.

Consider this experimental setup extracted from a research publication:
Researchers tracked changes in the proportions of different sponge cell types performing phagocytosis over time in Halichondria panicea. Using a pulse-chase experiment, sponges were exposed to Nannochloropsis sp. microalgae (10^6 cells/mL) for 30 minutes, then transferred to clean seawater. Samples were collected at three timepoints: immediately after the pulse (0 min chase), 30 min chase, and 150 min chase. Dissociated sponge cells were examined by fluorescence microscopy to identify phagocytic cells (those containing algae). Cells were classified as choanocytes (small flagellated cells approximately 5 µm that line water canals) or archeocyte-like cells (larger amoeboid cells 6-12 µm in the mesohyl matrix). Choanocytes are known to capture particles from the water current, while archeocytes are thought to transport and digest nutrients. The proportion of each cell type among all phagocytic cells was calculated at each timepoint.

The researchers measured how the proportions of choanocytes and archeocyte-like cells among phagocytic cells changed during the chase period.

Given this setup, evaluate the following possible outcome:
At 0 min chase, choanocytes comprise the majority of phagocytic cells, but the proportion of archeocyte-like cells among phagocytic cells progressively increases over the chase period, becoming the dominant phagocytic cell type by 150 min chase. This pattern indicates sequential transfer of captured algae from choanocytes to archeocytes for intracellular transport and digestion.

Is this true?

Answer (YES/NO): YES